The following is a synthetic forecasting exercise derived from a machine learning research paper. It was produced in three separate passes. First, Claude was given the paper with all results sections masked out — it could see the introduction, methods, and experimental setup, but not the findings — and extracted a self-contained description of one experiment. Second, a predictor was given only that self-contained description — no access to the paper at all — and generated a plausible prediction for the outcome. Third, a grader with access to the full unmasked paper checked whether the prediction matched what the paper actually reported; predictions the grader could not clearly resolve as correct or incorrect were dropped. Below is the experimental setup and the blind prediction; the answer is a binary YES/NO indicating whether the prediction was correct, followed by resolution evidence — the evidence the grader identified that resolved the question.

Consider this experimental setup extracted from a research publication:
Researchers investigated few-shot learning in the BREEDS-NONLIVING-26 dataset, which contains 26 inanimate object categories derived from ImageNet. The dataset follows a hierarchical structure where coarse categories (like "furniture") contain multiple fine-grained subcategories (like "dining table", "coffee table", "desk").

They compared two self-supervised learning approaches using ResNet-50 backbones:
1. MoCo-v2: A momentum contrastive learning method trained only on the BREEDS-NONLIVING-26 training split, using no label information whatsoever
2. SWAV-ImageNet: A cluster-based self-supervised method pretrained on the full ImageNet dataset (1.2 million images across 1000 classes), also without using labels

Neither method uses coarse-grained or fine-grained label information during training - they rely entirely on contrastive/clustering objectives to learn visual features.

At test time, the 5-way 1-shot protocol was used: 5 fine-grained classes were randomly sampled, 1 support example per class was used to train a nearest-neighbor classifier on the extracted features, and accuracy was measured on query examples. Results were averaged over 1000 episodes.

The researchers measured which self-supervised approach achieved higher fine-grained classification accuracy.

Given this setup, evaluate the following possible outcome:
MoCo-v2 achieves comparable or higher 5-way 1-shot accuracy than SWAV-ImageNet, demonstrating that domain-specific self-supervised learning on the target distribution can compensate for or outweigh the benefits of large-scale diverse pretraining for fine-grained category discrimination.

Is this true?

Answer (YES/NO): NO